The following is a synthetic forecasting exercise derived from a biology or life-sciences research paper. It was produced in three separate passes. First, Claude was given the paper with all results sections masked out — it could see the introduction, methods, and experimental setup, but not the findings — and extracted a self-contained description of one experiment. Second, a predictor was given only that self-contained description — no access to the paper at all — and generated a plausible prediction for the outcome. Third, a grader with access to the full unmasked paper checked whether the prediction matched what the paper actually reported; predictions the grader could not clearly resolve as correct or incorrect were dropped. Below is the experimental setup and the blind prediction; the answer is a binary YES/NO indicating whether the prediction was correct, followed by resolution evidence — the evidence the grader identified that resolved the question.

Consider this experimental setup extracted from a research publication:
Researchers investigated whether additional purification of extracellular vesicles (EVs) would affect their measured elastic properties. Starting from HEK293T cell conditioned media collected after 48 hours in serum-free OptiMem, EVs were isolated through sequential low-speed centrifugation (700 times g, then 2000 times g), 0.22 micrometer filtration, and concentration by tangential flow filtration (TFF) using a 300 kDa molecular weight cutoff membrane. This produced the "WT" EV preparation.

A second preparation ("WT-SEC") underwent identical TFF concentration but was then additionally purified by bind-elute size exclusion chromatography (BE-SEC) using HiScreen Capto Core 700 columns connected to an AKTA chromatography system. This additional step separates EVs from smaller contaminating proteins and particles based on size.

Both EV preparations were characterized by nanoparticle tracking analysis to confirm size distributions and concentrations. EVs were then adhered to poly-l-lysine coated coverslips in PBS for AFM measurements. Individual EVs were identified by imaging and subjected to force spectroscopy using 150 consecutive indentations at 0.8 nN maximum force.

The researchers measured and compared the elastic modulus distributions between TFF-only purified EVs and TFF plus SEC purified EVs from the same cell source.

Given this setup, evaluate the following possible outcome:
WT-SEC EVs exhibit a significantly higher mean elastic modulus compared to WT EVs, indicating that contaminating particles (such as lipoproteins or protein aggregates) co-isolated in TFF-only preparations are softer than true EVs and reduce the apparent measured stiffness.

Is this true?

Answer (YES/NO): NO